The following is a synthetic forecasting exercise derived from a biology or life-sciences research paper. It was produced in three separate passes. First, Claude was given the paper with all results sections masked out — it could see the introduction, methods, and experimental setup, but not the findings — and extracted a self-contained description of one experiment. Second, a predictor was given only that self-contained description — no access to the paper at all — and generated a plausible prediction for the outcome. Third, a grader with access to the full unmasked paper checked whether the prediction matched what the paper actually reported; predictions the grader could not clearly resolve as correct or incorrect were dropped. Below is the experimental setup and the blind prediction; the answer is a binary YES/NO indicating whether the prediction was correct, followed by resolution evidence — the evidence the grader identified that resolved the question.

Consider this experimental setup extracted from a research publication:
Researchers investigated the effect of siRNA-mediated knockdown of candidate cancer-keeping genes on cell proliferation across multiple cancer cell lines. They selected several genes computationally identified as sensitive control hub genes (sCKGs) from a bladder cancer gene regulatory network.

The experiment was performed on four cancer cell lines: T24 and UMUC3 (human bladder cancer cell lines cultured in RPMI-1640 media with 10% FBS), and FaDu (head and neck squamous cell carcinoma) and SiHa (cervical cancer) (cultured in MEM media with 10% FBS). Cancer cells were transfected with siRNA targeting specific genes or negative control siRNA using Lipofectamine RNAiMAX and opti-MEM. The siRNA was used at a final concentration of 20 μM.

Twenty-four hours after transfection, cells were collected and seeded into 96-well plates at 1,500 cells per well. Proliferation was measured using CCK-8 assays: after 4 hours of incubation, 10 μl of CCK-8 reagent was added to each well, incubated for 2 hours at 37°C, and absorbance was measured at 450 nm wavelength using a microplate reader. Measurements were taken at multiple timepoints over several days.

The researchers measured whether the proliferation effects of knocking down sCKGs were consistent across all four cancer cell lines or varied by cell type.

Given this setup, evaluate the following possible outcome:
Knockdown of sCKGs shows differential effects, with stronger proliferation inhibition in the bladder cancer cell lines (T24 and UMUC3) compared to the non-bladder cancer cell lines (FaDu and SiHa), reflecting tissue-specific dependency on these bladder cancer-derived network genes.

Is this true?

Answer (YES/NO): NO